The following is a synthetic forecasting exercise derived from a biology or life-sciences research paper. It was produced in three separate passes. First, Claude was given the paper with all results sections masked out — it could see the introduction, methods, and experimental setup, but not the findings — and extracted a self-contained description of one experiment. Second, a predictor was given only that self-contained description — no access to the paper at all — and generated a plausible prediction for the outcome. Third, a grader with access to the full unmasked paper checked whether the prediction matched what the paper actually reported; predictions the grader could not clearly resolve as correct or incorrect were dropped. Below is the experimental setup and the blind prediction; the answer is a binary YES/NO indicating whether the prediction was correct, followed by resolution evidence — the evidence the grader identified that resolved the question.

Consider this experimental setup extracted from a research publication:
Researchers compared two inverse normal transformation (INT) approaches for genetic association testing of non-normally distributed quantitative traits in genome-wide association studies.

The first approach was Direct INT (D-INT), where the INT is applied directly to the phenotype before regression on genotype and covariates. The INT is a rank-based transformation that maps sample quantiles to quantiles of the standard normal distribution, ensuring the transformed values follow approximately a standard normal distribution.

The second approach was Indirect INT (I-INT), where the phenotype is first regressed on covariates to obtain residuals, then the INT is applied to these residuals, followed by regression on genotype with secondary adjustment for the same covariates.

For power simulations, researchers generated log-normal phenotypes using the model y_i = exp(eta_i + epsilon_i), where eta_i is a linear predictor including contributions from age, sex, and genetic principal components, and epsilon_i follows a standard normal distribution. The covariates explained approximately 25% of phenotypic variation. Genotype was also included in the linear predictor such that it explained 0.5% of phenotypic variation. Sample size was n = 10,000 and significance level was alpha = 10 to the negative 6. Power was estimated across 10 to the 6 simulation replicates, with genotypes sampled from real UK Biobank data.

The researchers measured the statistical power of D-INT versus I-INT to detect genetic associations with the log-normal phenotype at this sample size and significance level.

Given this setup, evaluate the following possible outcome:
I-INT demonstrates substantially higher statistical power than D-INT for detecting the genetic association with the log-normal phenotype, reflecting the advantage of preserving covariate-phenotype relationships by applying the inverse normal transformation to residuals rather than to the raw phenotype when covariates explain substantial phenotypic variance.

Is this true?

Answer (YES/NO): NO